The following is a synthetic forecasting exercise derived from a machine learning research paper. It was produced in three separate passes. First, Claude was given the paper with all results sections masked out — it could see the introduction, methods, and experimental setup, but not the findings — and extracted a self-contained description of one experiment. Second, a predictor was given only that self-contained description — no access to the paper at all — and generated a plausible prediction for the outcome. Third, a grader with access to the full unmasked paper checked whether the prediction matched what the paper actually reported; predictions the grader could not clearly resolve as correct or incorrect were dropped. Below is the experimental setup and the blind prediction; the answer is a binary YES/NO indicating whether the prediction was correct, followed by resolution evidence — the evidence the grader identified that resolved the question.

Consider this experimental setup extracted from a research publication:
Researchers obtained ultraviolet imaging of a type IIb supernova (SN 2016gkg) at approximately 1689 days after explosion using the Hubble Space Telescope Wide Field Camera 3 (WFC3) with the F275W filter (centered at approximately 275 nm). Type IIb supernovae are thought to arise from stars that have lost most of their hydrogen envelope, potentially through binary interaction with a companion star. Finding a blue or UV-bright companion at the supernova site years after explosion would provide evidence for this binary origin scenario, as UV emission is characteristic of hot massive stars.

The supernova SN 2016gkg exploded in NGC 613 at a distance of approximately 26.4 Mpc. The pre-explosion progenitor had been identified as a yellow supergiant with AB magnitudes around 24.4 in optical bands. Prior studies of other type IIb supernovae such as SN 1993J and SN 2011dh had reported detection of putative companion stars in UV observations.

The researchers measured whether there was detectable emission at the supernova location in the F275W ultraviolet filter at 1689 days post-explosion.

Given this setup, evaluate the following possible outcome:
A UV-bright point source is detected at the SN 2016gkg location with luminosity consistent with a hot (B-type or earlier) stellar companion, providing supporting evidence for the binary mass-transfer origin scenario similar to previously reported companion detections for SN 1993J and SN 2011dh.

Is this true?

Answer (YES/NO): NO